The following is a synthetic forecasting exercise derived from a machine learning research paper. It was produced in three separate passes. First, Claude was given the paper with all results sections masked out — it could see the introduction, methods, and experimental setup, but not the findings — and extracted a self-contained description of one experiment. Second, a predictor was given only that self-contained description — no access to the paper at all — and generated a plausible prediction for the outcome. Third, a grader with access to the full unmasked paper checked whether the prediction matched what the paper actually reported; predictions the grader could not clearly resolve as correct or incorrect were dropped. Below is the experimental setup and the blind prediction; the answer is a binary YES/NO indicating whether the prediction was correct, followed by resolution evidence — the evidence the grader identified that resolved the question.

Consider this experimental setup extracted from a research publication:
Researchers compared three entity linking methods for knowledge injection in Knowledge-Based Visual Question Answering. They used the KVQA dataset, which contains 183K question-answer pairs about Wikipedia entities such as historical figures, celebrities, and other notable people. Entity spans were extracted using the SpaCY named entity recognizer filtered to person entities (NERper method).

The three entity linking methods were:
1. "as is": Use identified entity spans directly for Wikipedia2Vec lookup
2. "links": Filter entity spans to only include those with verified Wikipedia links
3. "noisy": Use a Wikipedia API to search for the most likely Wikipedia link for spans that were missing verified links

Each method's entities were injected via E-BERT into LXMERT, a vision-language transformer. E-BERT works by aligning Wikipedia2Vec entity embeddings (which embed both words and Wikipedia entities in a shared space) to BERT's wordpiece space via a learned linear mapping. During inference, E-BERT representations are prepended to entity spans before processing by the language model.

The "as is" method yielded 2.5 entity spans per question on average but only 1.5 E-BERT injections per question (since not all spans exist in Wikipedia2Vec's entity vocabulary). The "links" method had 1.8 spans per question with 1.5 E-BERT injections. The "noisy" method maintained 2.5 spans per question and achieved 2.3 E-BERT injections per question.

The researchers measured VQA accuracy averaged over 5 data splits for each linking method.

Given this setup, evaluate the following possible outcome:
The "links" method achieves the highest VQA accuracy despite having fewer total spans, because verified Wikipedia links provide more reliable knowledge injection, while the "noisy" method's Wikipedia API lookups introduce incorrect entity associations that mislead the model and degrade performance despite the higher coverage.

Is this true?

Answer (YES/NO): NO